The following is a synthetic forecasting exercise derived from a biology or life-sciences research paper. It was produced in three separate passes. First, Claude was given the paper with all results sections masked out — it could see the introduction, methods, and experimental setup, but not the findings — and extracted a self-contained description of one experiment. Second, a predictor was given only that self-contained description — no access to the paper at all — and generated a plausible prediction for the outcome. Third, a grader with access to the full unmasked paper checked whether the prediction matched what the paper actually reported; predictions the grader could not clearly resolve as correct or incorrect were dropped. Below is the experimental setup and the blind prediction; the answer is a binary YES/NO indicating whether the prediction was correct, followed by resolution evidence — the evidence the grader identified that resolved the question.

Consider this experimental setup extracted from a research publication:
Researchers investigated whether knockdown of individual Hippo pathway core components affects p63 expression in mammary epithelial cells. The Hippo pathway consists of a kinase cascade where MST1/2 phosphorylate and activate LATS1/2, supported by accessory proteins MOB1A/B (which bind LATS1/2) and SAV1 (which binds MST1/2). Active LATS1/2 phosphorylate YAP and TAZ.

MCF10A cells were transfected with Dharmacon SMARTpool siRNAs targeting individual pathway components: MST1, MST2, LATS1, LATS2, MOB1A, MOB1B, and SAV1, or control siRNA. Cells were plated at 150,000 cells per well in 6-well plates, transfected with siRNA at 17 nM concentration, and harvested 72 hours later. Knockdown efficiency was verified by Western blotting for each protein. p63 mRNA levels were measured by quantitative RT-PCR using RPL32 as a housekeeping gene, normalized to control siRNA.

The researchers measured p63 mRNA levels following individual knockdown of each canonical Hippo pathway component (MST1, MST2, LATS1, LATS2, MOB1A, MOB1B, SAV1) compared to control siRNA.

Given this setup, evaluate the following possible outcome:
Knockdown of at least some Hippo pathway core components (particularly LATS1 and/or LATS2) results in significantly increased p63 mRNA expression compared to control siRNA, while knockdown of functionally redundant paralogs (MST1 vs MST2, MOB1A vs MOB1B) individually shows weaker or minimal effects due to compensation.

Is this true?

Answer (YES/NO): NO